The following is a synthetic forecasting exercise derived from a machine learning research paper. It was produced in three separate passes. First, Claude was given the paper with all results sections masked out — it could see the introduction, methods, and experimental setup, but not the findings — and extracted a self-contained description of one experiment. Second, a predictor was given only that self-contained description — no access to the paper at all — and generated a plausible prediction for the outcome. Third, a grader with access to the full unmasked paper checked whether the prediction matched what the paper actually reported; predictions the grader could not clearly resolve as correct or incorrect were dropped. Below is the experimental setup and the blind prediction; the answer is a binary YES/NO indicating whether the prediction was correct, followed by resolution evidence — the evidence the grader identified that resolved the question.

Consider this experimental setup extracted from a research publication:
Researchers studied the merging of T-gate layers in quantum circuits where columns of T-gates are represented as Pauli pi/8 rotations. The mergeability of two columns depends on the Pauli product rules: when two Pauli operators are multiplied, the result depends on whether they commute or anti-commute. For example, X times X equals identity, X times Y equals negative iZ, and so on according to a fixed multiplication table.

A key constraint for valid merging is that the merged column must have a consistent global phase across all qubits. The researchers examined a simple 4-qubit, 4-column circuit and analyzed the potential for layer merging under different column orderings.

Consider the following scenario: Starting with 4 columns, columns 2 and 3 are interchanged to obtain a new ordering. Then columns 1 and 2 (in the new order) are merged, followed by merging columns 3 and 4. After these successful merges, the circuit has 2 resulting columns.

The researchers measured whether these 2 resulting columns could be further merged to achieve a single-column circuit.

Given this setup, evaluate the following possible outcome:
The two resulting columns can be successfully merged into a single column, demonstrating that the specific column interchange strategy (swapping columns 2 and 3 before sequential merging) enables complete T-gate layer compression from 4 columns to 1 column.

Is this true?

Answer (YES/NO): NO